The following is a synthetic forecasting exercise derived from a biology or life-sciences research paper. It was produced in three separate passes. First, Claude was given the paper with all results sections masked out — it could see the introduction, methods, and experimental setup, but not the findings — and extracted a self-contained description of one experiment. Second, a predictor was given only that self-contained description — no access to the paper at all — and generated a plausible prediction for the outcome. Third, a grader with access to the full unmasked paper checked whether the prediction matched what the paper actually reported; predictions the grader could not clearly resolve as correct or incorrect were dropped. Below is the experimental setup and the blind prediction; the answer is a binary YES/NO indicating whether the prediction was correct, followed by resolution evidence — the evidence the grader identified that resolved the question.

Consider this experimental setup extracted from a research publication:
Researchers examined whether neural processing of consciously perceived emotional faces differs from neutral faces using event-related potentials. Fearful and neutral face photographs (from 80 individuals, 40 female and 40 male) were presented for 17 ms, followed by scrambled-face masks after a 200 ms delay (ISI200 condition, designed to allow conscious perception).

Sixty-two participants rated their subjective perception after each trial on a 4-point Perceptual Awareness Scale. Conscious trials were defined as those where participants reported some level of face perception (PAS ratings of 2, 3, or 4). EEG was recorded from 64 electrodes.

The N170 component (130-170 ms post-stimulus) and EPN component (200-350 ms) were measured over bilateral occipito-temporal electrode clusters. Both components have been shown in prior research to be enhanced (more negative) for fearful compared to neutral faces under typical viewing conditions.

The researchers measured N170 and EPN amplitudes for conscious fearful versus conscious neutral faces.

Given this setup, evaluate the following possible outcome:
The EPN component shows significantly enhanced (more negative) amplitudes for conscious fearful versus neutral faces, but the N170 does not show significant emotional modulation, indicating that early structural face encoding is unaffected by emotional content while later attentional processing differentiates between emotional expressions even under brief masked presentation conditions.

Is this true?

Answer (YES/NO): NO